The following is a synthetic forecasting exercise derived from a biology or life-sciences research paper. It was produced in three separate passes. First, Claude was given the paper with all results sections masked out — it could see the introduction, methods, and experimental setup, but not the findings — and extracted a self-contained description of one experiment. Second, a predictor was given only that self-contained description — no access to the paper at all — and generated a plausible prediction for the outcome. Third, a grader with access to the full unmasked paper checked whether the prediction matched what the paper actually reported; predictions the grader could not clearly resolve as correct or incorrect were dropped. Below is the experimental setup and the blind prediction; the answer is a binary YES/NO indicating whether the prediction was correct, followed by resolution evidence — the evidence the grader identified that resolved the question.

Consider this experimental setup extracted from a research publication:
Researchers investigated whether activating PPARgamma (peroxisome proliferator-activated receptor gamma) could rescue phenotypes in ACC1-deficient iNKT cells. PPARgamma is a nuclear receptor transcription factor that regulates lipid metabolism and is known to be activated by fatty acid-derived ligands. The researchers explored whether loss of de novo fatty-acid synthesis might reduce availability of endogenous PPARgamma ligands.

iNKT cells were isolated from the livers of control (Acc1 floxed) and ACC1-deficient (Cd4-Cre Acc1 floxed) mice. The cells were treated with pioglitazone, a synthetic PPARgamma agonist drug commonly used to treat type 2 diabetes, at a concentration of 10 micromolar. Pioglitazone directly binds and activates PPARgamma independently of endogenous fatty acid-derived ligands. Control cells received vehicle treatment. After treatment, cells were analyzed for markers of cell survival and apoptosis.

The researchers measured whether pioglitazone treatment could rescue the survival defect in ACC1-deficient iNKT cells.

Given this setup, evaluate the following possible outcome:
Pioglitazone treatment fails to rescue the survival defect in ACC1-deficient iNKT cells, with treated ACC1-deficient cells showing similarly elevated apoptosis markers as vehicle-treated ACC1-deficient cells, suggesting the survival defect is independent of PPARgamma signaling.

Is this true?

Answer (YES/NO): NO